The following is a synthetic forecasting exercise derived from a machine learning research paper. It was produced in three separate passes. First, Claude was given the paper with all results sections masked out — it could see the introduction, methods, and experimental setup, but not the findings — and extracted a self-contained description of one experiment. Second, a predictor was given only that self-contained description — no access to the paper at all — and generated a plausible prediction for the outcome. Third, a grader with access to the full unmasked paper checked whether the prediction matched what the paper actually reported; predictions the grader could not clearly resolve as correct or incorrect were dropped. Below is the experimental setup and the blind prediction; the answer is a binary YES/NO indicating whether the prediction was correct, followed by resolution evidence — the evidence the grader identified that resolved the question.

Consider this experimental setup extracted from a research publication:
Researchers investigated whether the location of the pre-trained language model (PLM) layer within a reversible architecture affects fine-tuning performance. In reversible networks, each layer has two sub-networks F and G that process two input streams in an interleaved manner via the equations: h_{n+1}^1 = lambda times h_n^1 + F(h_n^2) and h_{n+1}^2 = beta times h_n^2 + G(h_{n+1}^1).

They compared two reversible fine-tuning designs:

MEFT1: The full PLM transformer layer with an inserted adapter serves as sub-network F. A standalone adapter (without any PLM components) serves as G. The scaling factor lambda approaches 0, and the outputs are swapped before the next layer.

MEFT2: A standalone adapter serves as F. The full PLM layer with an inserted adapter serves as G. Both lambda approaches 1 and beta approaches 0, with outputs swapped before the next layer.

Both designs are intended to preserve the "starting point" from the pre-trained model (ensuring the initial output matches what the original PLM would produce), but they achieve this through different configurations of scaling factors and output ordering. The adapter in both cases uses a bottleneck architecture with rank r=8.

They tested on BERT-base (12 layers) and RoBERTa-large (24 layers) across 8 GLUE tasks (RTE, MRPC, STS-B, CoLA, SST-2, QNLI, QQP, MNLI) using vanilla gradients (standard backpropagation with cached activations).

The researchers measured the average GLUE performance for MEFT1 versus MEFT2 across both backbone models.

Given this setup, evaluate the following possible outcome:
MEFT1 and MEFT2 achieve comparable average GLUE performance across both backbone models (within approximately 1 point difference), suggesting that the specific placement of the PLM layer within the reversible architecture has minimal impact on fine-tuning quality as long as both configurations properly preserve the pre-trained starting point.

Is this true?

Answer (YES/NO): YES